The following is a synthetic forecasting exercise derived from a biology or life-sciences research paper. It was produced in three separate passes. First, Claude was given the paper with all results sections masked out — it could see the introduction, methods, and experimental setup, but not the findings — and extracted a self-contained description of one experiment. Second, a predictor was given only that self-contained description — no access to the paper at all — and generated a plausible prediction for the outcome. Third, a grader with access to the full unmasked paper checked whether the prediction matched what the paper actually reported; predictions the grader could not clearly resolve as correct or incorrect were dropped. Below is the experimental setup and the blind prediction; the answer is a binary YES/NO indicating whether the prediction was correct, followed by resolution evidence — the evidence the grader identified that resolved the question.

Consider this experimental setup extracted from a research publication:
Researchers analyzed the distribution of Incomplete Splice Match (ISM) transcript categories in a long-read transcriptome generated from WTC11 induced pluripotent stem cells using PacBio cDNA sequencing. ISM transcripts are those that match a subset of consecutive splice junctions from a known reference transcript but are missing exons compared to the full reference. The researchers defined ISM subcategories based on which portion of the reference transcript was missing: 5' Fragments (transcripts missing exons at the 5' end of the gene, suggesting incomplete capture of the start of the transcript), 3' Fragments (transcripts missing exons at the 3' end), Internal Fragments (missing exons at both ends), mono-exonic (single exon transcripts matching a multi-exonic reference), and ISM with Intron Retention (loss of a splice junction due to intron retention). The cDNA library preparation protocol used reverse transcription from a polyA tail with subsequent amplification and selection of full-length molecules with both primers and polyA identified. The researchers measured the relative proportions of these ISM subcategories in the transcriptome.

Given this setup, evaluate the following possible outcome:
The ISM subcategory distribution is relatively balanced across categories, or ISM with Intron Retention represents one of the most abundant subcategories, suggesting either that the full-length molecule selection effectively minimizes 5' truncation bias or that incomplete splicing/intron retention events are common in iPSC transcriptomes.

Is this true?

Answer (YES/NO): NO